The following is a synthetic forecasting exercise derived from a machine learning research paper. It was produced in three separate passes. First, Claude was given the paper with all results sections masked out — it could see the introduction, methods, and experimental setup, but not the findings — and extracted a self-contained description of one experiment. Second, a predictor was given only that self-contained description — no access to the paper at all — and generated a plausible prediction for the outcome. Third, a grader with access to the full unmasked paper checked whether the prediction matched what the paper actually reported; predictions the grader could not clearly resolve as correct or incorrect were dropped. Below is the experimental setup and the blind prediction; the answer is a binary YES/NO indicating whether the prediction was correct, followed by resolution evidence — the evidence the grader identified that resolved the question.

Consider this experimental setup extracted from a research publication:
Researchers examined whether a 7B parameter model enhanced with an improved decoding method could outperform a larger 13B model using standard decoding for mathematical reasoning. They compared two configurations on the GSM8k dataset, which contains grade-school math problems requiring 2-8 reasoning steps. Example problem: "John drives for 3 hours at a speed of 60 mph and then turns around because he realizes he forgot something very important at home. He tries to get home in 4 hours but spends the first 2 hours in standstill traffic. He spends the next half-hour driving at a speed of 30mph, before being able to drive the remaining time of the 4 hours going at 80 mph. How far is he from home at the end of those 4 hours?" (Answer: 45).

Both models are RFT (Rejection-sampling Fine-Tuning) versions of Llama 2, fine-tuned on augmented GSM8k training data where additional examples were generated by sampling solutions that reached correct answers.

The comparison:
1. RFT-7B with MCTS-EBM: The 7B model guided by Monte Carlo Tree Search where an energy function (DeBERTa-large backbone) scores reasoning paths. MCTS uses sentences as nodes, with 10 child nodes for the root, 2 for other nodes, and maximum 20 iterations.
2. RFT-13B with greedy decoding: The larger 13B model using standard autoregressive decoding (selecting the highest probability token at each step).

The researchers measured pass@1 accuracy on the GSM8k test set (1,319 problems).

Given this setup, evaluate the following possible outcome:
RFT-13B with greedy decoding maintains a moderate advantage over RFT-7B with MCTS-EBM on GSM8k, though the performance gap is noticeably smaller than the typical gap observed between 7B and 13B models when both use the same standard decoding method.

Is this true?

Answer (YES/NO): NO